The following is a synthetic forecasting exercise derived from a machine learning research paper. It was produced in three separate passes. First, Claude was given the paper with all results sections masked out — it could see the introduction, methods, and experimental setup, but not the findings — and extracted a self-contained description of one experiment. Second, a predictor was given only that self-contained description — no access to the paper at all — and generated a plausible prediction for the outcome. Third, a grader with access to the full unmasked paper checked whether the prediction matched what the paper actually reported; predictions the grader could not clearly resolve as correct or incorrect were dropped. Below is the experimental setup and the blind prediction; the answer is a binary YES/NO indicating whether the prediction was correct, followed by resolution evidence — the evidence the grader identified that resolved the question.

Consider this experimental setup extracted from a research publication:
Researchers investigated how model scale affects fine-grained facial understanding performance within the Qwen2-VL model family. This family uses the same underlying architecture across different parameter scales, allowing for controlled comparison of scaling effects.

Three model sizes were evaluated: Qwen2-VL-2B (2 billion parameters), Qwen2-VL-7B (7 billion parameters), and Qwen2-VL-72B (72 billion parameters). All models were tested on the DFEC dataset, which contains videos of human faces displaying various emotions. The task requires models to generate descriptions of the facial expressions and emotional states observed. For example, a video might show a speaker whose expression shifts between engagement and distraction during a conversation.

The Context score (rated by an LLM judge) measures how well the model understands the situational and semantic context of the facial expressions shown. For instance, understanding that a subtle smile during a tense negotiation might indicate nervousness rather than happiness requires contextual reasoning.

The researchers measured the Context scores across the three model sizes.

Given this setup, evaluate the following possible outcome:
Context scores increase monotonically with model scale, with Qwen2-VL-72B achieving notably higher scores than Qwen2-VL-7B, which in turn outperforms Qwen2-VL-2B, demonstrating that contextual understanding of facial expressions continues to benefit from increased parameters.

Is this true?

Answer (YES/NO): NO